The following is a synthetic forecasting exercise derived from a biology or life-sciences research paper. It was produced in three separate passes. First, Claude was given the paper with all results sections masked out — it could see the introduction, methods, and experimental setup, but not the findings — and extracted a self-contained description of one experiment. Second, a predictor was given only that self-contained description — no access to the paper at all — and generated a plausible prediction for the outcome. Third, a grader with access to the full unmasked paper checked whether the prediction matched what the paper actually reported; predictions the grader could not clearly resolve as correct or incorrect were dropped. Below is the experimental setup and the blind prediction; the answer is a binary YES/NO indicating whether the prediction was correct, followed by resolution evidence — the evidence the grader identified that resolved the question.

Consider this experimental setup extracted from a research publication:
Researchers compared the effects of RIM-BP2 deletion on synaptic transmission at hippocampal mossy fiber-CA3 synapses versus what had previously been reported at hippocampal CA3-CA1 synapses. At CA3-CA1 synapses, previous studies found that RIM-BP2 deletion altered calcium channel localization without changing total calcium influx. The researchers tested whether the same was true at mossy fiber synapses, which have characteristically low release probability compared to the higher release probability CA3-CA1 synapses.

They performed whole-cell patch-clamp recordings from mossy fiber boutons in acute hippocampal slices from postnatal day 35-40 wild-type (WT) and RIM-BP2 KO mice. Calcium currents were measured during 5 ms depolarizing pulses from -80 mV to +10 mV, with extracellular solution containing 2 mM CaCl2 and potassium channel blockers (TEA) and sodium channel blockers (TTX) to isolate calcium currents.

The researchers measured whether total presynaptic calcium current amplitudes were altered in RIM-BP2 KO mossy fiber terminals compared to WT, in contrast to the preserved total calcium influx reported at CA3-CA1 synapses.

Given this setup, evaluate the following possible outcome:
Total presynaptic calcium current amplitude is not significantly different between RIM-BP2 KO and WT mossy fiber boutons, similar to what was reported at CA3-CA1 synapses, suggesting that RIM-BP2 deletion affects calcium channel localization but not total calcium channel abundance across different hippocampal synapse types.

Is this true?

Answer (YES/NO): NO